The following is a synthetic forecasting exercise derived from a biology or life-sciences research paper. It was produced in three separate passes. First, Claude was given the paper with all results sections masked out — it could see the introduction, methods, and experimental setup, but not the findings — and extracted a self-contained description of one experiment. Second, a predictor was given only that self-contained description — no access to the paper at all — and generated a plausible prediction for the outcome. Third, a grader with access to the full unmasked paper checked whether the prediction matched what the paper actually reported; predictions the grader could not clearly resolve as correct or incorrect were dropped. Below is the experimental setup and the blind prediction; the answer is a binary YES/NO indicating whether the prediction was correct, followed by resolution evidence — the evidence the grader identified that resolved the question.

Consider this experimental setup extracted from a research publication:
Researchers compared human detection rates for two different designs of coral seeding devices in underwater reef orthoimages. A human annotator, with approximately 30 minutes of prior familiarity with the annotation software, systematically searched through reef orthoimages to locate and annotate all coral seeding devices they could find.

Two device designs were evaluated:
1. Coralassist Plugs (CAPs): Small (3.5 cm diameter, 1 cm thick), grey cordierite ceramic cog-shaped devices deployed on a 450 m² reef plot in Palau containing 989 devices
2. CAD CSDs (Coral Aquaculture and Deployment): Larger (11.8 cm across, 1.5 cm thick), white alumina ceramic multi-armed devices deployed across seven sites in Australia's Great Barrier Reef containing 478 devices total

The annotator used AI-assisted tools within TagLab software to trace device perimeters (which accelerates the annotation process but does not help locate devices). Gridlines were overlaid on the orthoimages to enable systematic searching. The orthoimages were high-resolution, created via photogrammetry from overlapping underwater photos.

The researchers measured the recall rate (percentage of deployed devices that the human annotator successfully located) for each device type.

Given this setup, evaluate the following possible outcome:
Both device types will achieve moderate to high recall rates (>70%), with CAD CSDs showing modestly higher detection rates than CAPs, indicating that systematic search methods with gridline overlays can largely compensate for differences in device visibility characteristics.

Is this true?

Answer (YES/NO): YES